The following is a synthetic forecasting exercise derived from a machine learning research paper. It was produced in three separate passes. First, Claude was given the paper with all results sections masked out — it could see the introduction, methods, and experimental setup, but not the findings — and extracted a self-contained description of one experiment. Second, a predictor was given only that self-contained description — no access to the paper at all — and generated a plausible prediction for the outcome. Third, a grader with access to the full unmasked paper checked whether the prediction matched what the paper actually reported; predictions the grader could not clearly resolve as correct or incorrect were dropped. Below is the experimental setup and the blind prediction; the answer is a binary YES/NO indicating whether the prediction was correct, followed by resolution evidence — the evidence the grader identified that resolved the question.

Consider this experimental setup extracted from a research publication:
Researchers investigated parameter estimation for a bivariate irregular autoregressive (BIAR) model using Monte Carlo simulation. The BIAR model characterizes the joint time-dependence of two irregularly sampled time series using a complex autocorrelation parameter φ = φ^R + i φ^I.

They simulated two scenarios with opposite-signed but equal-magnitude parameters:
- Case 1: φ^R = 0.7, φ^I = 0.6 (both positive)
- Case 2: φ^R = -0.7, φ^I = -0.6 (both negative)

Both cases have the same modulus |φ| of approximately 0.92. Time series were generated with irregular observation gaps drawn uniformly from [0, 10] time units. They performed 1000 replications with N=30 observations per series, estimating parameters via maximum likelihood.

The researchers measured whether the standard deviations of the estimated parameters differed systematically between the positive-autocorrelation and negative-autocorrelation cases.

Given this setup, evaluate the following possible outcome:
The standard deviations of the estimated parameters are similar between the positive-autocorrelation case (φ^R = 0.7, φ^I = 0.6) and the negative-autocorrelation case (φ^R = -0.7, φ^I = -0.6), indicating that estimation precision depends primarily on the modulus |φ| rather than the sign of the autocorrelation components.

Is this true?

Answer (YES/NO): YES